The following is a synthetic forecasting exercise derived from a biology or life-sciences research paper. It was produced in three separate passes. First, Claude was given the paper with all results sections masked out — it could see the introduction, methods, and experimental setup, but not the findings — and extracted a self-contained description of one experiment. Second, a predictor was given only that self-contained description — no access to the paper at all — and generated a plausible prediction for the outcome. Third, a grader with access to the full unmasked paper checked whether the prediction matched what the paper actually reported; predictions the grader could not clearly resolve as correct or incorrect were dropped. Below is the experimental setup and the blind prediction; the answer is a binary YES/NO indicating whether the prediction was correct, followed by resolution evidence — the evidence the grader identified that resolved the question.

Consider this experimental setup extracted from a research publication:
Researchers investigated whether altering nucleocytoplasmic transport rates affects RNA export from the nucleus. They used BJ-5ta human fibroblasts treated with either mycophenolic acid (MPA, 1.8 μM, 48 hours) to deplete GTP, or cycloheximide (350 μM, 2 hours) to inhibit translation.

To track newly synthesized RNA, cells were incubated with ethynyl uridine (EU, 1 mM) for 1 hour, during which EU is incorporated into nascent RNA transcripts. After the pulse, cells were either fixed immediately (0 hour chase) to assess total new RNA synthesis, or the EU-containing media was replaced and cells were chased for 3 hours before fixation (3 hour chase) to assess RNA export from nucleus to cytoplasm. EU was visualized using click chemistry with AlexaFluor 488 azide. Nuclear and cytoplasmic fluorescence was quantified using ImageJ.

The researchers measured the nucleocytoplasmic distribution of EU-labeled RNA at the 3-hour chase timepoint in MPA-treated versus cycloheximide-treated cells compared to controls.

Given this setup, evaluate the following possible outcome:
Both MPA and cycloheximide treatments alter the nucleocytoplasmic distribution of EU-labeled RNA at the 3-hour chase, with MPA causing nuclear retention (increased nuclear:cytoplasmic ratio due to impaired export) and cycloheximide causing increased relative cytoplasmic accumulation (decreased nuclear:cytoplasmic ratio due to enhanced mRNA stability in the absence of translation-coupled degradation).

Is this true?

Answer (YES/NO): NO